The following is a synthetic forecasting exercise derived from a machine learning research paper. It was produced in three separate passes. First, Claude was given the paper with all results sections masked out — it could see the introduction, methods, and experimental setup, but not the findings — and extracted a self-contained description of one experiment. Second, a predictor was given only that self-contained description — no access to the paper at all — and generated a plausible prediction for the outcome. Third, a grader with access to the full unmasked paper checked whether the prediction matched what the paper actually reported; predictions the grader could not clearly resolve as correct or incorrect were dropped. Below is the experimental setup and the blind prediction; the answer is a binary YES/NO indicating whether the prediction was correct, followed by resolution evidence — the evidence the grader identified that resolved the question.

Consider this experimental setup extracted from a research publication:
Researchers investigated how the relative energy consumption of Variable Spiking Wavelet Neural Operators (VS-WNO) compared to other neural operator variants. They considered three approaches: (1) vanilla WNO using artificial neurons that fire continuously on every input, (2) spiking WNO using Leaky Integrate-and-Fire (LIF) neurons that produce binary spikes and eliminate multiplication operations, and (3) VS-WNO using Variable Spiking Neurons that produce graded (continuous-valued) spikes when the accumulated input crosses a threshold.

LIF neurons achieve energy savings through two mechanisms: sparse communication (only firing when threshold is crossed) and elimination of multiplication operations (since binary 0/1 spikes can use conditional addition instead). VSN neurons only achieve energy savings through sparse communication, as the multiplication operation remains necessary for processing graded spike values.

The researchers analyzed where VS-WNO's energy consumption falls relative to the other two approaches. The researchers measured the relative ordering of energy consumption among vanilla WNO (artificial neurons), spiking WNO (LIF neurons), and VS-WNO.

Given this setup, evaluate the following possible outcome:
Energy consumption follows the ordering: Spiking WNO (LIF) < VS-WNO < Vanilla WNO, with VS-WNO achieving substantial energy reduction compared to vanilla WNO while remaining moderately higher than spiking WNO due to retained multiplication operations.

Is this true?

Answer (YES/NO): YES